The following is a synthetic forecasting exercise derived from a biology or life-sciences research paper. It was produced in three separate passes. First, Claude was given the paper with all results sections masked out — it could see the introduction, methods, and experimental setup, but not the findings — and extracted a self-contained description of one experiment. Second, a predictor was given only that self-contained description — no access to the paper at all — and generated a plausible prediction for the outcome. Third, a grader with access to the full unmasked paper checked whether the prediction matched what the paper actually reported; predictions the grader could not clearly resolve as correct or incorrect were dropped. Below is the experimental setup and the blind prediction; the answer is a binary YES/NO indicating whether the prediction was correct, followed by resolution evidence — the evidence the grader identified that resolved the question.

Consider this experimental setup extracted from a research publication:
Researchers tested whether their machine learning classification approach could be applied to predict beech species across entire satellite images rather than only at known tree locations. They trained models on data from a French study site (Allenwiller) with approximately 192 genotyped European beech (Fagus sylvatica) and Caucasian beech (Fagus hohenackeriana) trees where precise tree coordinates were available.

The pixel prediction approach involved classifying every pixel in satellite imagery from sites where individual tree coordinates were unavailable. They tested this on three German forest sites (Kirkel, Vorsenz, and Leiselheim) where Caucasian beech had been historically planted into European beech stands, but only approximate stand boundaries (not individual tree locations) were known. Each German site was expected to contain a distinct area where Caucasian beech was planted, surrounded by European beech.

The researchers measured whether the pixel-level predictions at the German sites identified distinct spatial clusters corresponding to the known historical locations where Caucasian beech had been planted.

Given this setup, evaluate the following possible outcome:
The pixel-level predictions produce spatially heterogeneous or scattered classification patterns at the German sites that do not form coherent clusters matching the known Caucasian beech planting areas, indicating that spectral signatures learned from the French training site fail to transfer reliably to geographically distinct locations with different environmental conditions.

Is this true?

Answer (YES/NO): NO